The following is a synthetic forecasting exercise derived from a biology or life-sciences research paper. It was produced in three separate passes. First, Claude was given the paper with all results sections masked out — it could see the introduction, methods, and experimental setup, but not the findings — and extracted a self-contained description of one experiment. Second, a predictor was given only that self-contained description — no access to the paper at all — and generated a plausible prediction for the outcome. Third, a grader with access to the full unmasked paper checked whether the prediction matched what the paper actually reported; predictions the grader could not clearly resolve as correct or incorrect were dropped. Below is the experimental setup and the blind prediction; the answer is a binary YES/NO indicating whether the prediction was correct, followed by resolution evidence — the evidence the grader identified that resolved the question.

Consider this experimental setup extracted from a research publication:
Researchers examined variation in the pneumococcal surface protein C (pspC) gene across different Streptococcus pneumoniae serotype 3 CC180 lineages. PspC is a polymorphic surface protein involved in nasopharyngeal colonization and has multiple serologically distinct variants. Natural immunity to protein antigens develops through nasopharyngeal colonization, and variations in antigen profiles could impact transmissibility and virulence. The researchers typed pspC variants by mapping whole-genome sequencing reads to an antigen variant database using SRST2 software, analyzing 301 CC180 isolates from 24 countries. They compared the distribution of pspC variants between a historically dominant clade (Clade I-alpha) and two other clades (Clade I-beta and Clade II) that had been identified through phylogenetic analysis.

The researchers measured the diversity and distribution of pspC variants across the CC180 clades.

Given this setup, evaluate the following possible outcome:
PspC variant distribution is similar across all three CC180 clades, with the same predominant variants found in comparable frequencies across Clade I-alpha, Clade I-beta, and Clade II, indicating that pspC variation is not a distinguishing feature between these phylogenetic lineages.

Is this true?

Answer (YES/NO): NO